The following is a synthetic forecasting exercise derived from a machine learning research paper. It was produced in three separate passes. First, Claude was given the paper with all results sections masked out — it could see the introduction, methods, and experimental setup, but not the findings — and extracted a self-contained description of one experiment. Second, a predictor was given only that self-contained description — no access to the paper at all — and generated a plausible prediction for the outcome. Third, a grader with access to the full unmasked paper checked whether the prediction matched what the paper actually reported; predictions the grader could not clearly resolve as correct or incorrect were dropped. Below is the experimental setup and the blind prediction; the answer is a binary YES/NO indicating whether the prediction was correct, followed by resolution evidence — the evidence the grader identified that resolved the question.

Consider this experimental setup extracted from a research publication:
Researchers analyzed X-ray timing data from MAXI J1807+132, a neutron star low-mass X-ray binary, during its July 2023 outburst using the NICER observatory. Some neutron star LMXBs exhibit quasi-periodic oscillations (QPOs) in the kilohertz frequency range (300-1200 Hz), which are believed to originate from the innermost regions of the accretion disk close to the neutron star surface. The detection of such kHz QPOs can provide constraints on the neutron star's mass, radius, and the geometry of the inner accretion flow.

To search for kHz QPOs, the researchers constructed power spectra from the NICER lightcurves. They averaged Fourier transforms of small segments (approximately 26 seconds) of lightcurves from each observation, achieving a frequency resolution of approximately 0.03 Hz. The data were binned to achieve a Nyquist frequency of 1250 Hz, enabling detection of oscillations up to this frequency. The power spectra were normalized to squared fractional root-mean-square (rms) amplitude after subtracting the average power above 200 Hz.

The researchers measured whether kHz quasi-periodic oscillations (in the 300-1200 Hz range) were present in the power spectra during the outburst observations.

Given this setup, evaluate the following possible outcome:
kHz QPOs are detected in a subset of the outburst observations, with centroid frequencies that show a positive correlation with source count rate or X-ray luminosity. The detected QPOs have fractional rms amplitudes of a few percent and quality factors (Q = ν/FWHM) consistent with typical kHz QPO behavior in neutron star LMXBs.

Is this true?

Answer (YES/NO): NO